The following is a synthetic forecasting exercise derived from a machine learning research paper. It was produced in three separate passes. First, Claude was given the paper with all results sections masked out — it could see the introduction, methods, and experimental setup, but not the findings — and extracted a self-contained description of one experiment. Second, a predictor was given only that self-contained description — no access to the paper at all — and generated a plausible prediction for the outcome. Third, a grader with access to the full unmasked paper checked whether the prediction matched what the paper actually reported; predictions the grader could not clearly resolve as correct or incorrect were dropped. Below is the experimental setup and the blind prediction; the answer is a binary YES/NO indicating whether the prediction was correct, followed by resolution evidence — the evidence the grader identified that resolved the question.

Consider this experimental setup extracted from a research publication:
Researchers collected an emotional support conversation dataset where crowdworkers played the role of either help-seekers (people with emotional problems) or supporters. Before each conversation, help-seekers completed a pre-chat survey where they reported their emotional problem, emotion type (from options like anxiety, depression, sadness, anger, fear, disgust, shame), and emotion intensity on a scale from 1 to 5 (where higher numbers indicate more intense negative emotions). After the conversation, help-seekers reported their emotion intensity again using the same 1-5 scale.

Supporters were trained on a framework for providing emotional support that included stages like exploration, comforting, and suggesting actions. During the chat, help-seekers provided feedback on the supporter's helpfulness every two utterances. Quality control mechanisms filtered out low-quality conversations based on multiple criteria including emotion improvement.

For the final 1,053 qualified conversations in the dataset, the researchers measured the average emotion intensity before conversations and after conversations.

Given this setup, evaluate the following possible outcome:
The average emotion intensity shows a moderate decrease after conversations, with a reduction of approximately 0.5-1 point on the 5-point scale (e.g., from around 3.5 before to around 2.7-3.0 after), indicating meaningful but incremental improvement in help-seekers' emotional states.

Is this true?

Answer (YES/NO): NO